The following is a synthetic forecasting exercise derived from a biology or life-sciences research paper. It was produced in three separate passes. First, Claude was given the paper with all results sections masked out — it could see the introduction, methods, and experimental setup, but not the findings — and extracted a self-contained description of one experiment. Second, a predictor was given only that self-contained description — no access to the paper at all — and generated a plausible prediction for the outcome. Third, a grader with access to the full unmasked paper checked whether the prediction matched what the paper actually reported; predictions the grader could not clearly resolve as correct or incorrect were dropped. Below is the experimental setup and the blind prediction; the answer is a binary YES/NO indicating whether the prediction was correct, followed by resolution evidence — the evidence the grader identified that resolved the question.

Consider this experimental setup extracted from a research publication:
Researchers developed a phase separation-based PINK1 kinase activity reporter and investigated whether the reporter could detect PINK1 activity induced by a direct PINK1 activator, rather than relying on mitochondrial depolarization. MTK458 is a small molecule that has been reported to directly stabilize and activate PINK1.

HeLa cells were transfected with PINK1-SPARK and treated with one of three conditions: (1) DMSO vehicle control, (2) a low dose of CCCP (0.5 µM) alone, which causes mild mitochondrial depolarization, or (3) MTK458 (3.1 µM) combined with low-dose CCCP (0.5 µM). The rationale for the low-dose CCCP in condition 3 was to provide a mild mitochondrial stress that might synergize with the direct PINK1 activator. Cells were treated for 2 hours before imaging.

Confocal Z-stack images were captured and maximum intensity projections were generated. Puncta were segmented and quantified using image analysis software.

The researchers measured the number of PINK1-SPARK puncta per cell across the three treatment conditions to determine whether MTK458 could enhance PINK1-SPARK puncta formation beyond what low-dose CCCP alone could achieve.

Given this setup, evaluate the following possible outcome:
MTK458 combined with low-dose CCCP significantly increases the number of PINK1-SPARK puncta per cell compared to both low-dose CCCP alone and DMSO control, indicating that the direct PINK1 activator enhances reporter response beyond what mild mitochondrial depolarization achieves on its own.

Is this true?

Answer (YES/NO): YES